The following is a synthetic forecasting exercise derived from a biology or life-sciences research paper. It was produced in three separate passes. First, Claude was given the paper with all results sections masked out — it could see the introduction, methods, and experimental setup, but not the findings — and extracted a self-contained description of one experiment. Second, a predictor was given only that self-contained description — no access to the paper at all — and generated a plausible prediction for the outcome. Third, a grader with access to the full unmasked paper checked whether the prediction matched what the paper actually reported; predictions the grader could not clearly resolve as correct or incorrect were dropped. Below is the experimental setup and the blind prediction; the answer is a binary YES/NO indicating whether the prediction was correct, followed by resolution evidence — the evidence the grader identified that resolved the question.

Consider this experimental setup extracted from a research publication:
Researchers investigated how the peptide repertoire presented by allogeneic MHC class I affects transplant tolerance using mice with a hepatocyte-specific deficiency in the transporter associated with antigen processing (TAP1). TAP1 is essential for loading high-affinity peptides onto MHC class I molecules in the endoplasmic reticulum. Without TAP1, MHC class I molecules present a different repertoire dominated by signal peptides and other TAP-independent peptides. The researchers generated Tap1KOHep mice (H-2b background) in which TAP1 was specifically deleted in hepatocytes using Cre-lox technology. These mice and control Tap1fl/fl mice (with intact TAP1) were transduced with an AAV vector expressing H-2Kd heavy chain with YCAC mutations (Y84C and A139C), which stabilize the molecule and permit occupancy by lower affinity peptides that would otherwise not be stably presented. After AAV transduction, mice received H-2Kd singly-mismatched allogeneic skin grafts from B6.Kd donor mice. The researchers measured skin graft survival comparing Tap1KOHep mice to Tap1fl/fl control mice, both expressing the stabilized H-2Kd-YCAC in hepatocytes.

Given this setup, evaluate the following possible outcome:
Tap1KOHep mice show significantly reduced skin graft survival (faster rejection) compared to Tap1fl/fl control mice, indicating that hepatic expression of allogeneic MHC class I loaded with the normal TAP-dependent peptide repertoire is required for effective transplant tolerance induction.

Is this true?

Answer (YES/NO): YES